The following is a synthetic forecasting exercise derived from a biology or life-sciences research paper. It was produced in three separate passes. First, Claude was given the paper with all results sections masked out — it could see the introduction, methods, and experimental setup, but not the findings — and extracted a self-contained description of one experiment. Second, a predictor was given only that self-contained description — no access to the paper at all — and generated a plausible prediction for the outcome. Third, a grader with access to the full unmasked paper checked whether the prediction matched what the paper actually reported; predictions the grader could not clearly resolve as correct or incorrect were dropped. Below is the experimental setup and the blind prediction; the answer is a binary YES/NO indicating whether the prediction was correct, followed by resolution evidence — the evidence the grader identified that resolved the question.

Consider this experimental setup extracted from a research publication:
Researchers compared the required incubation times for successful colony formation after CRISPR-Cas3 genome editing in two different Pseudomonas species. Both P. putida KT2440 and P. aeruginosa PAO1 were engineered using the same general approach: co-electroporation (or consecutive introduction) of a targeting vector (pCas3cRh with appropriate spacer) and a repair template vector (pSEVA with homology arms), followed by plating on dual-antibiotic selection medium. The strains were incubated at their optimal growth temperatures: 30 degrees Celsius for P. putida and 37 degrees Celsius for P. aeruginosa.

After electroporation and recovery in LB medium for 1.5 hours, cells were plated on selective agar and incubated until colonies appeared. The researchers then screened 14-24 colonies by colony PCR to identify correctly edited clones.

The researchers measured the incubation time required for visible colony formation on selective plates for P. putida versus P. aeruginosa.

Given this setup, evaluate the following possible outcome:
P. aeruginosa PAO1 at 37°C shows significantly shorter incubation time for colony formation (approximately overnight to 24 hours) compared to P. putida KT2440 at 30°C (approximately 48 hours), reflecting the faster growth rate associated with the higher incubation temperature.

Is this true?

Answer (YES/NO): NO